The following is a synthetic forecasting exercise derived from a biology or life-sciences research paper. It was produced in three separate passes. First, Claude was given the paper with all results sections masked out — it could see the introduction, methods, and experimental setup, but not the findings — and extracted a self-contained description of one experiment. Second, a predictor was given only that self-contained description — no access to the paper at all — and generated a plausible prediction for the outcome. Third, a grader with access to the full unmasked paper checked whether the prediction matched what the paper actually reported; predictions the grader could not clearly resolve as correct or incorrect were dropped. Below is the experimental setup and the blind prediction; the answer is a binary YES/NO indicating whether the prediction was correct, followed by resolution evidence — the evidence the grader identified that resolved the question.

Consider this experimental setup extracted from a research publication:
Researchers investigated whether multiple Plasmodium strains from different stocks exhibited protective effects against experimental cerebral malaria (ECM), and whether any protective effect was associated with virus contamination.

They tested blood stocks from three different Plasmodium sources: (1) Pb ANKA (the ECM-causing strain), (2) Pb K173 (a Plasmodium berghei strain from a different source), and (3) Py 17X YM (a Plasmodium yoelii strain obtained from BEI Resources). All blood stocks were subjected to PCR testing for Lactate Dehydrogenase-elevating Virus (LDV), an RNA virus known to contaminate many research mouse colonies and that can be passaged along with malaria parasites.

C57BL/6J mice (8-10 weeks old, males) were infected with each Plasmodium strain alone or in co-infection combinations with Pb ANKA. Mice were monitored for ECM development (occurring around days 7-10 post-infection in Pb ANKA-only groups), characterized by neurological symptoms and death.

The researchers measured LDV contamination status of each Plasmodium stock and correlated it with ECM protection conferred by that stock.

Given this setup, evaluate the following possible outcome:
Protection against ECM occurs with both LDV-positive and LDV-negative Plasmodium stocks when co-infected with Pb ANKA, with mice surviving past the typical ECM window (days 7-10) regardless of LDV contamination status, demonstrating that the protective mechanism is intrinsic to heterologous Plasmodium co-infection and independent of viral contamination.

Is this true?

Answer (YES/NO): NO